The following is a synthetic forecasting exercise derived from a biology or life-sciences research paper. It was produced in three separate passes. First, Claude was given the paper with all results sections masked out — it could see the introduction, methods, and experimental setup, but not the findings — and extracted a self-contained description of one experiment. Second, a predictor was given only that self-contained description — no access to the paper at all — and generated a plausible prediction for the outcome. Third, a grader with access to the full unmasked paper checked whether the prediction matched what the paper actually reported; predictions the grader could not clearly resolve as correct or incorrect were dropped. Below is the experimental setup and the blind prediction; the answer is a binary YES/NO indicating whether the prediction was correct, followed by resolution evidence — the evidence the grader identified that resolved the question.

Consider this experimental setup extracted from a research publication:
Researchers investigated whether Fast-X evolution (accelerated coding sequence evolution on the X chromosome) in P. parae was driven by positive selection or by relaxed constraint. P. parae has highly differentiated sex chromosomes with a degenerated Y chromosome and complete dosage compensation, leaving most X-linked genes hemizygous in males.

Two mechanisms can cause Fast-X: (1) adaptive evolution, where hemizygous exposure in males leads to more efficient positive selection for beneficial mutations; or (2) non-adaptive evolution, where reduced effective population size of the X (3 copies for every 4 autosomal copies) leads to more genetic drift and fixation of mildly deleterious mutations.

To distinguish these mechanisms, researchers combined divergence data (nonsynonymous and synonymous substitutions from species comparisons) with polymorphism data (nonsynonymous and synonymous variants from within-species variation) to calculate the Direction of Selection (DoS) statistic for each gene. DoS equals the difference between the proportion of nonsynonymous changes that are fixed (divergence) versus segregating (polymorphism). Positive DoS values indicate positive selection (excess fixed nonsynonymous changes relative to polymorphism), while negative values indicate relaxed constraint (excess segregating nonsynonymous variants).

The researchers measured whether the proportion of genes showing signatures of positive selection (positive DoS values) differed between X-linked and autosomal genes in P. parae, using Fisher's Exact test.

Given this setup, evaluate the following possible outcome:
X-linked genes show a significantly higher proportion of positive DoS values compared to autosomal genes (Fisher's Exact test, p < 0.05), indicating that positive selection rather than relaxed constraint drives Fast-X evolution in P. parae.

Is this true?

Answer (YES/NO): NO